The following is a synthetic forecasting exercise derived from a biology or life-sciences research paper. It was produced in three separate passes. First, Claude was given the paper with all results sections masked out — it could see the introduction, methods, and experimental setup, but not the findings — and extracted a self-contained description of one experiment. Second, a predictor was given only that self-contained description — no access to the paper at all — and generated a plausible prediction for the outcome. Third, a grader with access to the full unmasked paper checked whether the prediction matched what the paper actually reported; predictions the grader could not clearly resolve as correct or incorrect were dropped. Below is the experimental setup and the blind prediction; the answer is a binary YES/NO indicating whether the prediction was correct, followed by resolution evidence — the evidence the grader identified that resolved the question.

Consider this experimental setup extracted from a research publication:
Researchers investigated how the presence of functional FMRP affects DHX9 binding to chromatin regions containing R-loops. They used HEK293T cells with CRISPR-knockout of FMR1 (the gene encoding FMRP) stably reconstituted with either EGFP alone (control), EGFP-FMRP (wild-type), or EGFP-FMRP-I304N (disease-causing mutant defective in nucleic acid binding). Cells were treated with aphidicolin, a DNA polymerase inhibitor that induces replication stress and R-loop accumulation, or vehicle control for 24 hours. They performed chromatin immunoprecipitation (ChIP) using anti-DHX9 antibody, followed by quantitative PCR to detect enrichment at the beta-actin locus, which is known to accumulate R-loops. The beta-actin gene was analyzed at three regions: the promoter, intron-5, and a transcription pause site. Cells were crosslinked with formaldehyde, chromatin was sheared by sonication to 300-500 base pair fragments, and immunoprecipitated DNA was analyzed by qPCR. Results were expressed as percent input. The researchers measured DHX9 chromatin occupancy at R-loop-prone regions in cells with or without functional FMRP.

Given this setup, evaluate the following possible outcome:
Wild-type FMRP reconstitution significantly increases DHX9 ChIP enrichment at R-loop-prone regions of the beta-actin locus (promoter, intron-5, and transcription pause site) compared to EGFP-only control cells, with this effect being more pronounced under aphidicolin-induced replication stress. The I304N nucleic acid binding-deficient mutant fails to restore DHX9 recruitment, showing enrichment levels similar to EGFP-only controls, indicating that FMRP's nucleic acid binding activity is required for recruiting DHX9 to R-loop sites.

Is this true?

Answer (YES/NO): NO